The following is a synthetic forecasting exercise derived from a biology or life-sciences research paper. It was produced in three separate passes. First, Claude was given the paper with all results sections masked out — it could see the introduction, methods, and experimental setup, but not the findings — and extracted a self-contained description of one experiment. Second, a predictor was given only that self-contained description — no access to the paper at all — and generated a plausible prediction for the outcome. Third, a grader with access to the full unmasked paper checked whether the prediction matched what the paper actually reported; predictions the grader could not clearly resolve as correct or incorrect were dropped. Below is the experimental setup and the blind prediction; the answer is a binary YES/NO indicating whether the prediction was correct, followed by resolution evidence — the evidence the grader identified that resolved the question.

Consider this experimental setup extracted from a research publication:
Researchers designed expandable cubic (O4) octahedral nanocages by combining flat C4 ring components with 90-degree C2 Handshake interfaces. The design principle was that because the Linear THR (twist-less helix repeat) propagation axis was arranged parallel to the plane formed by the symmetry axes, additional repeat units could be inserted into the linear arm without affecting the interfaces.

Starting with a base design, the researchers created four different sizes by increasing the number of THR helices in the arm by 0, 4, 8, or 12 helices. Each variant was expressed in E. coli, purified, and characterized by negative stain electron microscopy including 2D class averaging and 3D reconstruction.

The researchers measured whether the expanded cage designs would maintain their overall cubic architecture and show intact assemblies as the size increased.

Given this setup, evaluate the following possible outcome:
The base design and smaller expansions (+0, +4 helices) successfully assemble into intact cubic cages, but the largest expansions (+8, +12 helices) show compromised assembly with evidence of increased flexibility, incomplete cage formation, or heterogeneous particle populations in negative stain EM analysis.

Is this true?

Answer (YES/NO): NO